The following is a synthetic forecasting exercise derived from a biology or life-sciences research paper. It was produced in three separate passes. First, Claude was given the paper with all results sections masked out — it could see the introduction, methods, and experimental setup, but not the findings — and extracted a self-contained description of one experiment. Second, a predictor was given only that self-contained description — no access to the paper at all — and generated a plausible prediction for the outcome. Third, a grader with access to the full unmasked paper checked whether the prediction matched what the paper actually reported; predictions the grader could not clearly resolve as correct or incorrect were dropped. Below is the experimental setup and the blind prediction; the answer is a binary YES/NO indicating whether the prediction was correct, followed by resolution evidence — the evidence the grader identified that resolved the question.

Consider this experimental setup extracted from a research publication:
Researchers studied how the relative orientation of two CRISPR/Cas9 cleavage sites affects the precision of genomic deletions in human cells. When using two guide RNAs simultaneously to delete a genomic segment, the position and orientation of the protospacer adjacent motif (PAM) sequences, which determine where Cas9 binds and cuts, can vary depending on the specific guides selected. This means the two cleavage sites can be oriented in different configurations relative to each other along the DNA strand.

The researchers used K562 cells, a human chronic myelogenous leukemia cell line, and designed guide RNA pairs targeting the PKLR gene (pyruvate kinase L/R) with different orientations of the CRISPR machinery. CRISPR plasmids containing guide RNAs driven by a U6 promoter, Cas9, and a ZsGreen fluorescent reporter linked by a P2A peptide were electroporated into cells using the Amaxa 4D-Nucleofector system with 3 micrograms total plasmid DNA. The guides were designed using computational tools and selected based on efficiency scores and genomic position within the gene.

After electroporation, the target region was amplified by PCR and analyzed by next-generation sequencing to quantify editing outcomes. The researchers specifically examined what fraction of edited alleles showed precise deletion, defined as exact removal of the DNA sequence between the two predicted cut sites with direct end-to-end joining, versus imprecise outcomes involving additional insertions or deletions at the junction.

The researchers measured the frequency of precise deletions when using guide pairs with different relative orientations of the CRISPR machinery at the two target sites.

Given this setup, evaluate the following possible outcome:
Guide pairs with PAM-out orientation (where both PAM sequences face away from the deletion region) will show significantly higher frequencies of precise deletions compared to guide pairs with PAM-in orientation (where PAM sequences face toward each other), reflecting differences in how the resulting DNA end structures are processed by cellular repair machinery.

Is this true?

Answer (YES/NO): NO